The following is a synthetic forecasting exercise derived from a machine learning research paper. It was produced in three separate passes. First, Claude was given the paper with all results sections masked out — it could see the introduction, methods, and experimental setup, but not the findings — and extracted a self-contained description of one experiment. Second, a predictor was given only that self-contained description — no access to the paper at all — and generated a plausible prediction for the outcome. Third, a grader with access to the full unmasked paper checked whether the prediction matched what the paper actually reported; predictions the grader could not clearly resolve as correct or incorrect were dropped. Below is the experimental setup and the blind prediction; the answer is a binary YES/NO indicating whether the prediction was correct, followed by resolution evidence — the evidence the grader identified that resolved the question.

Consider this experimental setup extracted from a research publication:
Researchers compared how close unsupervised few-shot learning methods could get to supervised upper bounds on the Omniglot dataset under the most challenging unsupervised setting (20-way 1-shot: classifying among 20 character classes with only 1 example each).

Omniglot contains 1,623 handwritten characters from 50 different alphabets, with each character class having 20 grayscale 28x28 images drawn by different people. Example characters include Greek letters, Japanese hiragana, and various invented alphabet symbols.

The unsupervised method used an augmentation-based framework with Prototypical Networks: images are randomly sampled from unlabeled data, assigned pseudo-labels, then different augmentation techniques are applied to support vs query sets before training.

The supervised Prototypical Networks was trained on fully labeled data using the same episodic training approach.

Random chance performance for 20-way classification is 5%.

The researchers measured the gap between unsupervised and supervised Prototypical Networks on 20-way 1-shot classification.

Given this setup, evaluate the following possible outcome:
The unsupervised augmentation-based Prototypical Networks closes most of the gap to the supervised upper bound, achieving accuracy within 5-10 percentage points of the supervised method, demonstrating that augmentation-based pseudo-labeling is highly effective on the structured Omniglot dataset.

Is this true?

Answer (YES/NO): NO